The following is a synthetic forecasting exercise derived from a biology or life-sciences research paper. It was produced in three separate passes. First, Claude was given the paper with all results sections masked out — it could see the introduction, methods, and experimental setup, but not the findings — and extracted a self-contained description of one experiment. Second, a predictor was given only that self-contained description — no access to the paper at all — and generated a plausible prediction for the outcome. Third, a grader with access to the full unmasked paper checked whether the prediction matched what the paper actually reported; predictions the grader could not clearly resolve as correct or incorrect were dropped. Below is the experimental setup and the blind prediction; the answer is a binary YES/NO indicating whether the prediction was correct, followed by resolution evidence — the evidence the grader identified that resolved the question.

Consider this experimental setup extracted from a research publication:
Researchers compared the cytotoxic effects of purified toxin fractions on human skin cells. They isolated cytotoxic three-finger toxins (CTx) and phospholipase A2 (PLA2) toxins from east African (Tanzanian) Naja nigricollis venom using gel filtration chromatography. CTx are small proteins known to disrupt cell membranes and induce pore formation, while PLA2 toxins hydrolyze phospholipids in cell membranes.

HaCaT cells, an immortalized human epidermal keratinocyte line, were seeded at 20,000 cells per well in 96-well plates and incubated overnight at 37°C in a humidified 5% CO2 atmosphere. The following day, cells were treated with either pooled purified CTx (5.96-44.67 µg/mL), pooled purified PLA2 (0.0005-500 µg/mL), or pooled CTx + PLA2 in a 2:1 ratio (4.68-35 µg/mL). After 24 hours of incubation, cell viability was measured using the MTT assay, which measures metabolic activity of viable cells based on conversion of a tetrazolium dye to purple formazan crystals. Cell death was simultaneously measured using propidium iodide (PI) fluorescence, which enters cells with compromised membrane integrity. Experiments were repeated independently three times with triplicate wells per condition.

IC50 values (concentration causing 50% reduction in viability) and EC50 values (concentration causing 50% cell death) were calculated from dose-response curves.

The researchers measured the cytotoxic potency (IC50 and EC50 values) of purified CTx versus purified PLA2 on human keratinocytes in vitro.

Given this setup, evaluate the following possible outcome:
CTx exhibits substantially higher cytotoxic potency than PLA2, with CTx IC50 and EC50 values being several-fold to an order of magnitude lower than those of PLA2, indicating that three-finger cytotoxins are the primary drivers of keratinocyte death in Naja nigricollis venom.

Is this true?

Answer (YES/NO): NO